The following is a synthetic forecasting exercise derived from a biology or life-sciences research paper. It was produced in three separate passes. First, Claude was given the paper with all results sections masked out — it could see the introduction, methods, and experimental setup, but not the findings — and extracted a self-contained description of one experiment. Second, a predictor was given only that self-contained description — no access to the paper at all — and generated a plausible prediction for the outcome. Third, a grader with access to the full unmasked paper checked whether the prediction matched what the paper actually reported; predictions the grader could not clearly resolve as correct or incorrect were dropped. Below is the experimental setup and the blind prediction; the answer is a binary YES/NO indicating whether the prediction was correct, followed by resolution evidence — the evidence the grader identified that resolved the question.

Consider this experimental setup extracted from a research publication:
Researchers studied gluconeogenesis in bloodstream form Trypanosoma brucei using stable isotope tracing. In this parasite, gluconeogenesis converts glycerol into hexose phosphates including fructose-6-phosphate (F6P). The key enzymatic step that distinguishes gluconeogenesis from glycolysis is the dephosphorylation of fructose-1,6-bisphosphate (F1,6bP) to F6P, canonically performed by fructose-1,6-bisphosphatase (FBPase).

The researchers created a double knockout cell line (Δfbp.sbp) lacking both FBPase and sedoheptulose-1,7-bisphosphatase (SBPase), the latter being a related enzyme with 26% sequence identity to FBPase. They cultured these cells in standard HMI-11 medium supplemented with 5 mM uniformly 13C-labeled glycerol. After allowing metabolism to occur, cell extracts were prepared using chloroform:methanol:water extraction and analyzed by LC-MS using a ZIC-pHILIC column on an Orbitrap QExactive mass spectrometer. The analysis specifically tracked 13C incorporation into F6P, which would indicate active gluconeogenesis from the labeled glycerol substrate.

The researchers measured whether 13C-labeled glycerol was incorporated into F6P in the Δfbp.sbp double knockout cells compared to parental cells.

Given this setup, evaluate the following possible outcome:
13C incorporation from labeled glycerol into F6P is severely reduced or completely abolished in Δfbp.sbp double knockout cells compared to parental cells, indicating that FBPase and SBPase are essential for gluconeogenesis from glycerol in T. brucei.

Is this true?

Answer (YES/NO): NO